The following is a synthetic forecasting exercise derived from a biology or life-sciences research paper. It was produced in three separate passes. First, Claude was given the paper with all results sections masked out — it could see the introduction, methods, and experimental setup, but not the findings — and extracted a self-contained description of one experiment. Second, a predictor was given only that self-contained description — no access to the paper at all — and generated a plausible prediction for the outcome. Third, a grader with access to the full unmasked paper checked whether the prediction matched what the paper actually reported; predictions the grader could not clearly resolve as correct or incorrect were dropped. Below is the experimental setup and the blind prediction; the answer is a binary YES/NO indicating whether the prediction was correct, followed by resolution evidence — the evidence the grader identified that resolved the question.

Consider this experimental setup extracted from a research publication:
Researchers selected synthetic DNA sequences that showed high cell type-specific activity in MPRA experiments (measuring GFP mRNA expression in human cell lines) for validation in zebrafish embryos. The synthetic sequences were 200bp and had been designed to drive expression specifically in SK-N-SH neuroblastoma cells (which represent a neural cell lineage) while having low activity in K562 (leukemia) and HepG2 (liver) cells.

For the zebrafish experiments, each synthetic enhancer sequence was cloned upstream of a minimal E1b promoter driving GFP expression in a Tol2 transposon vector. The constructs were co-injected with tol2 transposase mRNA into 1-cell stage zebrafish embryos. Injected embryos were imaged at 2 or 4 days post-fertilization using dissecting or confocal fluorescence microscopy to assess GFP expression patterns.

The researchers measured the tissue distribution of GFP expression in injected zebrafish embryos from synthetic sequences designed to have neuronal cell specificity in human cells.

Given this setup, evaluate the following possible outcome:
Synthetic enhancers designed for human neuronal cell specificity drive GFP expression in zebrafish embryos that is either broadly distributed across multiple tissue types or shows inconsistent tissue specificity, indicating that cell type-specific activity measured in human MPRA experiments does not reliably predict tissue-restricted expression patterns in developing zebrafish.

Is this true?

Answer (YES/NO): NO